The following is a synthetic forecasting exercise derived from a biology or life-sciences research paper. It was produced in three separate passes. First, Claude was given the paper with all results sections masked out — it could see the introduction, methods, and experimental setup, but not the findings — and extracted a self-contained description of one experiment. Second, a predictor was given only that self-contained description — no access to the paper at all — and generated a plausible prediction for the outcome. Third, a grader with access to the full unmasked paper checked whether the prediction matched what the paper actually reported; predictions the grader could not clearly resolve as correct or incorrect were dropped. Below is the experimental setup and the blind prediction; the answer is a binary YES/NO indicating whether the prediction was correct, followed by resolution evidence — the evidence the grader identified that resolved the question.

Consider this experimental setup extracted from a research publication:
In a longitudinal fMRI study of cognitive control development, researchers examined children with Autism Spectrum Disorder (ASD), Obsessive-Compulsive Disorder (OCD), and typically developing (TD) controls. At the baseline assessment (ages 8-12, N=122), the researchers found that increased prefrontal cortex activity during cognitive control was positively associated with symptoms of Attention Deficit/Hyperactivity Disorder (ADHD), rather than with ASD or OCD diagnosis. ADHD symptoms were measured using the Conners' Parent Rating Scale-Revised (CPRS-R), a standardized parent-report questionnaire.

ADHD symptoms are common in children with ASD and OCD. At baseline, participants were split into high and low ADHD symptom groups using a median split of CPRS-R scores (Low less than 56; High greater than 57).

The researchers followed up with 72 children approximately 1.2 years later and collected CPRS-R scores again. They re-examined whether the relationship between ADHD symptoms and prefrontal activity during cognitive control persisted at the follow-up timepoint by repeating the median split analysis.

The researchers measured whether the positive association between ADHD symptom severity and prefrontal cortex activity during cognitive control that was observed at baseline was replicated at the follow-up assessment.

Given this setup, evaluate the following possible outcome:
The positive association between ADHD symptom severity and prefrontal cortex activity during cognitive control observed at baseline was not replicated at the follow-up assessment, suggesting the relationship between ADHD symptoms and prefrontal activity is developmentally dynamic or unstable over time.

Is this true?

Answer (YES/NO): YES